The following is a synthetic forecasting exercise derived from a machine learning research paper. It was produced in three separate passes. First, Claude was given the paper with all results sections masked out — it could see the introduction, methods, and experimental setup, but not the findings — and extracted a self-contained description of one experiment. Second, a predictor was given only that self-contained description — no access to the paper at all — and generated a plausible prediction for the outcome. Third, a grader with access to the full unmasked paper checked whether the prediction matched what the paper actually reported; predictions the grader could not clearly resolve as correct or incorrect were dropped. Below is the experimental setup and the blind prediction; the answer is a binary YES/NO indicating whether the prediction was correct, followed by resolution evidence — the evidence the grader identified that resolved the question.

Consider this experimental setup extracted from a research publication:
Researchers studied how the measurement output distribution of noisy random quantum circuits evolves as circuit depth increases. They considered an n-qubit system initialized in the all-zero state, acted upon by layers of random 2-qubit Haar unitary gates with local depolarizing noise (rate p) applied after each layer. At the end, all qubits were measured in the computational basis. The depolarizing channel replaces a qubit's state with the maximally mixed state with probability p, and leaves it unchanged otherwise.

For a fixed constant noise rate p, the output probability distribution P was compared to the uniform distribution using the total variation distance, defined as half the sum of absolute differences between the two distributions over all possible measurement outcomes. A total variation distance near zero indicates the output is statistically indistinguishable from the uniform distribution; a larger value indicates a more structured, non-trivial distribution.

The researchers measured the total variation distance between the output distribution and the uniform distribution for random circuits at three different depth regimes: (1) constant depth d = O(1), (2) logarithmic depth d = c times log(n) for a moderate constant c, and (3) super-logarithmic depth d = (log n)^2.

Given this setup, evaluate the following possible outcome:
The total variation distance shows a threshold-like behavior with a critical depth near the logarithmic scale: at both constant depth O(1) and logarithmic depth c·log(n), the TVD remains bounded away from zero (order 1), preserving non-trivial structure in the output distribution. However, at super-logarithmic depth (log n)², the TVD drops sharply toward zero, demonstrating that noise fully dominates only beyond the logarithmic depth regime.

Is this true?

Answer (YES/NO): NO